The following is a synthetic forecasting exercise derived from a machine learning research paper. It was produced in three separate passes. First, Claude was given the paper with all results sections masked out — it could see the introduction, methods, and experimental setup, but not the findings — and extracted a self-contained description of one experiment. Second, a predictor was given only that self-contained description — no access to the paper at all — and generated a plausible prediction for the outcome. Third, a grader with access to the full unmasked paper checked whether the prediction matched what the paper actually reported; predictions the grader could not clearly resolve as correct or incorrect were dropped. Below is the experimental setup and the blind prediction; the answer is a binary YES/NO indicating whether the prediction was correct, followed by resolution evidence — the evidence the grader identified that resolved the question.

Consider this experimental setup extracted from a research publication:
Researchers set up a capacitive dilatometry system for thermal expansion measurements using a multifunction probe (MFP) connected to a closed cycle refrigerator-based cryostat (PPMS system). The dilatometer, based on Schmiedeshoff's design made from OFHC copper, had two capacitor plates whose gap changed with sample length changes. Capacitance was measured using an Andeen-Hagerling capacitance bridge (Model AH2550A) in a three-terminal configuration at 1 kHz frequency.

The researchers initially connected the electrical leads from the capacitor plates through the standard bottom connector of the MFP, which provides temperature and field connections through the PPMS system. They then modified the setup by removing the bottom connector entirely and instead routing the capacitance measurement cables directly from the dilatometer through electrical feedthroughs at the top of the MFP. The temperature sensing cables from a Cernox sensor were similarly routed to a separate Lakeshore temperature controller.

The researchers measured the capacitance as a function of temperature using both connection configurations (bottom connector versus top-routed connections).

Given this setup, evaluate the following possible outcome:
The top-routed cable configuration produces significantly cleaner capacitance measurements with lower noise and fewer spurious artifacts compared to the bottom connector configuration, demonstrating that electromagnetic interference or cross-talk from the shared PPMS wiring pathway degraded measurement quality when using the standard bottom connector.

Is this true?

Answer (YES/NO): NO